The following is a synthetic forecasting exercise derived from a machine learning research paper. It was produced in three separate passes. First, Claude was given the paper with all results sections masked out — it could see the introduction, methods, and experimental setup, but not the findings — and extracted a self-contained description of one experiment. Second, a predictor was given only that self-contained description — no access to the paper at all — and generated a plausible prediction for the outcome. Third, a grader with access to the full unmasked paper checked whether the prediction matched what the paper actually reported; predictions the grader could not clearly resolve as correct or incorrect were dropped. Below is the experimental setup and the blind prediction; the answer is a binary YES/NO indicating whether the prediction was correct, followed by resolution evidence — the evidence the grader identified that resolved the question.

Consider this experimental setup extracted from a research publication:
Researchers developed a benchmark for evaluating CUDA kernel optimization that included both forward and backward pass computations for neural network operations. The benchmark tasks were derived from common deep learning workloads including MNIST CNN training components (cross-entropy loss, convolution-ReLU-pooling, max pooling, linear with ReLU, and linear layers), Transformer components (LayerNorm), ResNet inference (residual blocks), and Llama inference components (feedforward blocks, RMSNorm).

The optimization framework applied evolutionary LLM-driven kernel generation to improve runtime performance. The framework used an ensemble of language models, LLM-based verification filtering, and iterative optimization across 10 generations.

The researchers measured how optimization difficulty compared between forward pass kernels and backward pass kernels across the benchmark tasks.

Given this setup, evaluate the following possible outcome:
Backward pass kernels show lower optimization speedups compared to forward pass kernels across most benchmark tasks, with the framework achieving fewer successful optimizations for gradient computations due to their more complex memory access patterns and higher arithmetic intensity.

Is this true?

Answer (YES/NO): NO